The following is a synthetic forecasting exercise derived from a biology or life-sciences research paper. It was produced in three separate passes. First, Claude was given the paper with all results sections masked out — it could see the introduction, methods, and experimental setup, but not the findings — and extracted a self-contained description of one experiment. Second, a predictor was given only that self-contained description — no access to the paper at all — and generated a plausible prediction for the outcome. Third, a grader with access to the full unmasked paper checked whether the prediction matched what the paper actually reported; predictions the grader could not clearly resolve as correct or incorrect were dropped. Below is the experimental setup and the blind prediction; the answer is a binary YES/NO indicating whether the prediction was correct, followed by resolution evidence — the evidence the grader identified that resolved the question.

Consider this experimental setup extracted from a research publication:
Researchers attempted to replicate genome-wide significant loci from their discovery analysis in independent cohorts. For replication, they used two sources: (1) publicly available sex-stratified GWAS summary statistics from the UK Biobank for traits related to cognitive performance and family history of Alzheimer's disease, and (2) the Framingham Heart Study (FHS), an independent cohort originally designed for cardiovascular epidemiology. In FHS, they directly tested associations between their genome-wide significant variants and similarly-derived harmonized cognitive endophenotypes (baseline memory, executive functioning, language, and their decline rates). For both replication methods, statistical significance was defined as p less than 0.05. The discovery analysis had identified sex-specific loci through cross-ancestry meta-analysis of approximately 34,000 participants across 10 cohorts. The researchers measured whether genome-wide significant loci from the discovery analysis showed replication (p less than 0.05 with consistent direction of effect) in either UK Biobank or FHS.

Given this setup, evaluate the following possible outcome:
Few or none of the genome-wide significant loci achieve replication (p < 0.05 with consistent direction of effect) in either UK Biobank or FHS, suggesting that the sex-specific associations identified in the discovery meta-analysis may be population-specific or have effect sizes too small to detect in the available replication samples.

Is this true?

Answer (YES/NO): NO